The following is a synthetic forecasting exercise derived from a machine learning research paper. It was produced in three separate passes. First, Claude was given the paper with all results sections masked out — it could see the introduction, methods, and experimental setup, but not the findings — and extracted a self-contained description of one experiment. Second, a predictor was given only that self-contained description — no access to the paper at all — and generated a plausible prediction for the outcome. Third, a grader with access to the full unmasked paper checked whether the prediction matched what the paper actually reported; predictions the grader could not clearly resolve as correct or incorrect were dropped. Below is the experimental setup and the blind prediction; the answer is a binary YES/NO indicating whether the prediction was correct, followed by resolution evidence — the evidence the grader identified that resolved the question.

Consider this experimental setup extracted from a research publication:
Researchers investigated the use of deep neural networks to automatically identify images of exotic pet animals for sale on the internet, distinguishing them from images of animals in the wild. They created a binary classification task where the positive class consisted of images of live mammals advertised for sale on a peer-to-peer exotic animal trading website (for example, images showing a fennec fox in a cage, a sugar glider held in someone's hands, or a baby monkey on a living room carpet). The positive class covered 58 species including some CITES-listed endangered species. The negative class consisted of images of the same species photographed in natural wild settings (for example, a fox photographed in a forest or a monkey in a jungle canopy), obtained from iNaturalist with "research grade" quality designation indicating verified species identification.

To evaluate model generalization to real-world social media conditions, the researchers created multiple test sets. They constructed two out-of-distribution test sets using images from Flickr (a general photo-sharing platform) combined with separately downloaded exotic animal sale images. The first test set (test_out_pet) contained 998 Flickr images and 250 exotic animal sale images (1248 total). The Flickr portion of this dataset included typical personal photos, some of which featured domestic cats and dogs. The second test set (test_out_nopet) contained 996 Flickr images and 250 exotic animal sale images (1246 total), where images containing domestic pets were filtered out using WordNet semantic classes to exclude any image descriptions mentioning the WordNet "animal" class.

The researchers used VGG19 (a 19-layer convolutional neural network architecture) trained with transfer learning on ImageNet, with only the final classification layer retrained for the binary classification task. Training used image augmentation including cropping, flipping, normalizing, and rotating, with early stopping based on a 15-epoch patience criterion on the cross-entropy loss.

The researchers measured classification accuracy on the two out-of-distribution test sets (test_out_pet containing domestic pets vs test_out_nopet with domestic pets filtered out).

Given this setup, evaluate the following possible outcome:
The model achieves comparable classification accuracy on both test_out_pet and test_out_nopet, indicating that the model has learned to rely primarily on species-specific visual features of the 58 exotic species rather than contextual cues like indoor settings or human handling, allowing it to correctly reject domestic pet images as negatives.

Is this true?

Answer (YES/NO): NO